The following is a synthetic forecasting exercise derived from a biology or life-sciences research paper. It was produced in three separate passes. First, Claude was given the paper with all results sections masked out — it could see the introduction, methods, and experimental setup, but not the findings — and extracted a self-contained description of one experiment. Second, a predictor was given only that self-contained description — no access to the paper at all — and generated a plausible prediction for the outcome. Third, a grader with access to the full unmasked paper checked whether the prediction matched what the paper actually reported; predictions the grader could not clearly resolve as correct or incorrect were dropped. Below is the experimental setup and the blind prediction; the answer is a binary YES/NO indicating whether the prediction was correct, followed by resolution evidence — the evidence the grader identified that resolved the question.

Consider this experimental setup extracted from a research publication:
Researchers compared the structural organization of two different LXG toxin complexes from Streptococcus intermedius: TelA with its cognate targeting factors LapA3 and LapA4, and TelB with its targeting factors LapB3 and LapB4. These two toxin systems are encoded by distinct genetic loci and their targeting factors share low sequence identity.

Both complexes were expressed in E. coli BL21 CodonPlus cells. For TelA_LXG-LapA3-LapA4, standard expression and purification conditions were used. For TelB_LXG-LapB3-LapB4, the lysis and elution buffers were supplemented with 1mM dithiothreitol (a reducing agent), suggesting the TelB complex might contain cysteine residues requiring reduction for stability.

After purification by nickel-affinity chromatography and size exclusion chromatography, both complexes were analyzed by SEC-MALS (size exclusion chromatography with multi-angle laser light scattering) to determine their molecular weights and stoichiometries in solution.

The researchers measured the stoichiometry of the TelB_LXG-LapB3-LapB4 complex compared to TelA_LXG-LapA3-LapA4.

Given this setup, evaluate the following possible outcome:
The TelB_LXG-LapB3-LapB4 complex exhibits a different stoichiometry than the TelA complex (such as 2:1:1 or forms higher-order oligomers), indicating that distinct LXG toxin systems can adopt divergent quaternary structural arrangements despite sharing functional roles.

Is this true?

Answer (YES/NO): NO